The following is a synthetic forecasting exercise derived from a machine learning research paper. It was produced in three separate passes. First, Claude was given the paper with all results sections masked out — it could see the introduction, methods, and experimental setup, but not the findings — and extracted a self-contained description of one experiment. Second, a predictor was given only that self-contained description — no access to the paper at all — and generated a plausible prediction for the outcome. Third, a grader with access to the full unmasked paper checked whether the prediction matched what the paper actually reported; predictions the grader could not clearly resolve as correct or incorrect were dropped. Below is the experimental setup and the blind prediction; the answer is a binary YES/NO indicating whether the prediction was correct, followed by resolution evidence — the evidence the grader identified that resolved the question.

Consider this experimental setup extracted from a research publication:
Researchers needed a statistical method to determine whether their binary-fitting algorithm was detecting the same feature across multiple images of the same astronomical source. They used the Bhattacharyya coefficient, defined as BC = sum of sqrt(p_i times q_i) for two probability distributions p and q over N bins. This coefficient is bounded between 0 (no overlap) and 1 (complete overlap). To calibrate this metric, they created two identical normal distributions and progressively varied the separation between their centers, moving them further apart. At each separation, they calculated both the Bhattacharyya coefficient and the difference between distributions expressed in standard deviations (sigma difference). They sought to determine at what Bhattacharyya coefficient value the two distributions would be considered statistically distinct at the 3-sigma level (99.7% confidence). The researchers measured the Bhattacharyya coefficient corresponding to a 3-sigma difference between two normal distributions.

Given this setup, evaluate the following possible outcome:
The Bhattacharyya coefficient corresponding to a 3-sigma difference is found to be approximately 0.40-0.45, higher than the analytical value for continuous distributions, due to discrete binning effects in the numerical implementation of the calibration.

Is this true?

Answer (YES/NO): NO